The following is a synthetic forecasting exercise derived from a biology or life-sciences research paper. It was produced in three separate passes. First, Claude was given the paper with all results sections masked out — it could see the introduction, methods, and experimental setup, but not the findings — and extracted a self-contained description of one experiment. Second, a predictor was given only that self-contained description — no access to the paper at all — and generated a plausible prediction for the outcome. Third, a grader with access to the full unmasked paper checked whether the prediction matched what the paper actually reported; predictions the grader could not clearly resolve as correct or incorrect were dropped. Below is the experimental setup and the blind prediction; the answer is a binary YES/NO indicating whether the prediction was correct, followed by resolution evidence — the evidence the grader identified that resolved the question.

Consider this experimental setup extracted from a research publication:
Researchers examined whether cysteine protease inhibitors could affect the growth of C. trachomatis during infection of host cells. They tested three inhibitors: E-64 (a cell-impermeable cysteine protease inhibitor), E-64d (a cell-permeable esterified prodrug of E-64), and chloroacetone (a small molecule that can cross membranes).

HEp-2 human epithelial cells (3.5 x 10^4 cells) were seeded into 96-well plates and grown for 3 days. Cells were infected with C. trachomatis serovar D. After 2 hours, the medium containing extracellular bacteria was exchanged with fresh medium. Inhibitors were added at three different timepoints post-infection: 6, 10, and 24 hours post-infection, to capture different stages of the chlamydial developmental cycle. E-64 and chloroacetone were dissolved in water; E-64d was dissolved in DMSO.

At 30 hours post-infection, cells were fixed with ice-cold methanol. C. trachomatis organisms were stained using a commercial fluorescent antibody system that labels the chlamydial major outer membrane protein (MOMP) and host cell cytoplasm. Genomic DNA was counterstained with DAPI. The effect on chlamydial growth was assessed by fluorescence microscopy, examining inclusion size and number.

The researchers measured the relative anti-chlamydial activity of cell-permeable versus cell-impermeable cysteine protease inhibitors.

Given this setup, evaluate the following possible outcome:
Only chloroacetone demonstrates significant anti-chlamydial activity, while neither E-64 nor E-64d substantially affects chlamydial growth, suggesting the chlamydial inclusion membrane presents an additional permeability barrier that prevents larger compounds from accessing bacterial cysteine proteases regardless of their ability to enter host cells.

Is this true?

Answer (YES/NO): NO